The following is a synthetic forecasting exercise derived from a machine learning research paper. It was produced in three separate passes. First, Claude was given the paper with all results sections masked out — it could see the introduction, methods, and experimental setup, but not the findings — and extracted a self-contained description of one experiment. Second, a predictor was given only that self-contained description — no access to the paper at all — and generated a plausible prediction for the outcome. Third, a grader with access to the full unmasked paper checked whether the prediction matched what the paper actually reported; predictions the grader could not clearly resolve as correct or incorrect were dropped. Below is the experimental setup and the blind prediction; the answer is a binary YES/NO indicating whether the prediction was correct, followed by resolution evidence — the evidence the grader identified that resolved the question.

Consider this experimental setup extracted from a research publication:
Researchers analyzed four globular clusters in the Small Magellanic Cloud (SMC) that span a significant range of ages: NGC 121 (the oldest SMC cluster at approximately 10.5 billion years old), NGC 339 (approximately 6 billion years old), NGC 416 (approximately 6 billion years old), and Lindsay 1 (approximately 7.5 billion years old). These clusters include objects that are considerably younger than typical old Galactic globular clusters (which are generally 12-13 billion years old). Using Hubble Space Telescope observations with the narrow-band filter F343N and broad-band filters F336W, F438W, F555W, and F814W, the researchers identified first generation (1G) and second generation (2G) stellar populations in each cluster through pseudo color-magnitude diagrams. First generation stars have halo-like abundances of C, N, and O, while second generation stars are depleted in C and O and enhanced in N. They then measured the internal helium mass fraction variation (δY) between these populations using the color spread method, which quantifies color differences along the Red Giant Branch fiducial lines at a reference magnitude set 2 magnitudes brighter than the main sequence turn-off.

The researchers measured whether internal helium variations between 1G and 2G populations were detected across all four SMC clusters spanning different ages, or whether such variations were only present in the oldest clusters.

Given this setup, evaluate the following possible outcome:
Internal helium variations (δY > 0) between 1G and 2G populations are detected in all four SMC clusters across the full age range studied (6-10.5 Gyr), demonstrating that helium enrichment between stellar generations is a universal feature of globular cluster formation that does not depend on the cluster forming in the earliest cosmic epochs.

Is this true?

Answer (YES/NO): YES